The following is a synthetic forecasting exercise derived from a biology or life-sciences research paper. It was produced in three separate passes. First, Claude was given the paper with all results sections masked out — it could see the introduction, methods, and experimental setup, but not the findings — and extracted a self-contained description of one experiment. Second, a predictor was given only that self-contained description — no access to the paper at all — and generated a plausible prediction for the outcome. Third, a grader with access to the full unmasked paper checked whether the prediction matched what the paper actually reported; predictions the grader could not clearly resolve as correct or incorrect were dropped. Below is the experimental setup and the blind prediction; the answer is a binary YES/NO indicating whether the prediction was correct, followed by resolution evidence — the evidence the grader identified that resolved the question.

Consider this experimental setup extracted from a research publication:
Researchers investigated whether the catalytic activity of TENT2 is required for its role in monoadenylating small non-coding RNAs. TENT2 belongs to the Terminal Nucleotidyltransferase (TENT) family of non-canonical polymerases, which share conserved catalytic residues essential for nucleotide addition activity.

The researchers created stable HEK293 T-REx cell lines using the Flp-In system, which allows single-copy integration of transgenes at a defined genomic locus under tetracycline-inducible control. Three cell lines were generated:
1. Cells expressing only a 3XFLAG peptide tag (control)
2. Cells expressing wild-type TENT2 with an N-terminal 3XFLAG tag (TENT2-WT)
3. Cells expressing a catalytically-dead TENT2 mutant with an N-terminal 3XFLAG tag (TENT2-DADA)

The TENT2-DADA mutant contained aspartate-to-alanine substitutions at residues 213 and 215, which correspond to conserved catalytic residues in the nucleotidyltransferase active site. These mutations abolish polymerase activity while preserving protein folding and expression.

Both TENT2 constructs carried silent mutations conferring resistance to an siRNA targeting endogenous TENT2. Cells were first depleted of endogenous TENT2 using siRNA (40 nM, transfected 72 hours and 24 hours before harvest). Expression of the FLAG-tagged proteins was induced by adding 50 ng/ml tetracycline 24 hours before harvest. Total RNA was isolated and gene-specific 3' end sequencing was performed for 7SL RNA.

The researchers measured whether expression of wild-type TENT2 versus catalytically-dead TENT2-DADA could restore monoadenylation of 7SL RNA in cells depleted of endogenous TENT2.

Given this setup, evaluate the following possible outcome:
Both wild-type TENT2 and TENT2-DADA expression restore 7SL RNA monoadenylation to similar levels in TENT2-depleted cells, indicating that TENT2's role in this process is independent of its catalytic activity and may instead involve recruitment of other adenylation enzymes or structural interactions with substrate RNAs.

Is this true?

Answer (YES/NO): NO